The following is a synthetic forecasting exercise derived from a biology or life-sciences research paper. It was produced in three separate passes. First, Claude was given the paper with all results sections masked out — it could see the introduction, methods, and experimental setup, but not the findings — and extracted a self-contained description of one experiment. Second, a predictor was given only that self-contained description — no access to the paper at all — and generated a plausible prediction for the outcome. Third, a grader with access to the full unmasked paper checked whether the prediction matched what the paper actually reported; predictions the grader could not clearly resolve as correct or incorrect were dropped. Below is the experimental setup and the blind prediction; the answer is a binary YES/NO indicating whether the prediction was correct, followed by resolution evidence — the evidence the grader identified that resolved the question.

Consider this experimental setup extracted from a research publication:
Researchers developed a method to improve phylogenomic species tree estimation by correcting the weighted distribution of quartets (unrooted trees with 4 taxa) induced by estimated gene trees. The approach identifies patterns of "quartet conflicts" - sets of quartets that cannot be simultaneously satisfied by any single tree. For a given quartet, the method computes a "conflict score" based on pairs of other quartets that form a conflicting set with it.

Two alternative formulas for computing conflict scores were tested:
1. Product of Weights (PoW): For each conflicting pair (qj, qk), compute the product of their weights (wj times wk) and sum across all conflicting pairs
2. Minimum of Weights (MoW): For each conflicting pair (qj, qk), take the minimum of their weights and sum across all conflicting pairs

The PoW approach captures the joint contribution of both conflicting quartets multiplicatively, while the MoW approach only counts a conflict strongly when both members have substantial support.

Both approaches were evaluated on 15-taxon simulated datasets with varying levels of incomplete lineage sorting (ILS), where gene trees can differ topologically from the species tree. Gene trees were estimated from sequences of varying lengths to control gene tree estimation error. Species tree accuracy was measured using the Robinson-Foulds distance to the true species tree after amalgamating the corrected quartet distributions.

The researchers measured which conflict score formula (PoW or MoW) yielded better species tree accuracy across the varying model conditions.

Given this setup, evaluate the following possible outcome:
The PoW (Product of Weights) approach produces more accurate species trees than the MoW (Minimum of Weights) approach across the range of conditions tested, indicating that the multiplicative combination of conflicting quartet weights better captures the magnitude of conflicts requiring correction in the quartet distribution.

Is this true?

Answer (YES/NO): NO